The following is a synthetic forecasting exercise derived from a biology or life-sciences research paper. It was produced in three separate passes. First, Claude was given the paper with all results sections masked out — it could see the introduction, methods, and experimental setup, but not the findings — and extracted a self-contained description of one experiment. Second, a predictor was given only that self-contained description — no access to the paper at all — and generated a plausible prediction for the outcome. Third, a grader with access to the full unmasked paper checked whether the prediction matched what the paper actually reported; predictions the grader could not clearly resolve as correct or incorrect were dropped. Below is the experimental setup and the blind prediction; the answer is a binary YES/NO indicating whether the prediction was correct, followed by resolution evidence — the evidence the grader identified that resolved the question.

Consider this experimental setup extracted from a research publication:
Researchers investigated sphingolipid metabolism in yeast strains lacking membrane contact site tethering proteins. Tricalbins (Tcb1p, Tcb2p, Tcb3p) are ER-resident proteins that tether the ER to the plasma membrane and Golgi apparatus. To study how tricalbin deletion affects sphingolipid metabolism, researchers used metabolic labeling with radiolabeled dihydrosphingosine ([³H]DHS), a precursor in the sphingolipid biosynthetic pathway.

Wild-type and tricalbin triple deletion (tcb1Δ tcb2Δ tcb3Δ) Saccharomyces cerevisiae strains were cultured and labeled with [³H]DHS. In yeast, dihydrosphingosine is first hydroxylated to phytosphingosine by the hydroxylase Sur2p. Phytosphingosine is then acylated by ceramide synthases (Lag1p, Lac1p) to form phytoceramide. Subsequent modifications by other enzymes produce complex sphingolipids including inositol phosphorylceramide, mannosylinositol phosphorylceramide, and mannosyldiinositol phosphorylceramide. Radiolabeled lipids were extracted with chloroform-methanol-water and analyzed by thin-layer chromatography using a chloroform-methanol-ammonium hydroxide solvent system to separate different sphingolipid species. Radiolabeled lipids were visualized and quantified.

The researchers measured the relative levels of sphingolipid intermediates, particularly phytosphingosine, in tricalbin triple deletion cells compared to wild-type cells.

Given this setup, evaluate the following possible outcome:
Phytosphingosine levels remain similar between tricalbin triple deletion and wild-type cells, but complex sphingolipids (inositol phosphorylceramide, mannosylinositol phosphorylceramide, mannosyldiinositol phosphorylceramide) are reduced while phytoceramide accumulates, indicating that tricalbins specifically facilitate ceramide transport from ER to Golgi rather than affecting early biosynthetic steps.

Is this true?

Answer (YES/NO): NO